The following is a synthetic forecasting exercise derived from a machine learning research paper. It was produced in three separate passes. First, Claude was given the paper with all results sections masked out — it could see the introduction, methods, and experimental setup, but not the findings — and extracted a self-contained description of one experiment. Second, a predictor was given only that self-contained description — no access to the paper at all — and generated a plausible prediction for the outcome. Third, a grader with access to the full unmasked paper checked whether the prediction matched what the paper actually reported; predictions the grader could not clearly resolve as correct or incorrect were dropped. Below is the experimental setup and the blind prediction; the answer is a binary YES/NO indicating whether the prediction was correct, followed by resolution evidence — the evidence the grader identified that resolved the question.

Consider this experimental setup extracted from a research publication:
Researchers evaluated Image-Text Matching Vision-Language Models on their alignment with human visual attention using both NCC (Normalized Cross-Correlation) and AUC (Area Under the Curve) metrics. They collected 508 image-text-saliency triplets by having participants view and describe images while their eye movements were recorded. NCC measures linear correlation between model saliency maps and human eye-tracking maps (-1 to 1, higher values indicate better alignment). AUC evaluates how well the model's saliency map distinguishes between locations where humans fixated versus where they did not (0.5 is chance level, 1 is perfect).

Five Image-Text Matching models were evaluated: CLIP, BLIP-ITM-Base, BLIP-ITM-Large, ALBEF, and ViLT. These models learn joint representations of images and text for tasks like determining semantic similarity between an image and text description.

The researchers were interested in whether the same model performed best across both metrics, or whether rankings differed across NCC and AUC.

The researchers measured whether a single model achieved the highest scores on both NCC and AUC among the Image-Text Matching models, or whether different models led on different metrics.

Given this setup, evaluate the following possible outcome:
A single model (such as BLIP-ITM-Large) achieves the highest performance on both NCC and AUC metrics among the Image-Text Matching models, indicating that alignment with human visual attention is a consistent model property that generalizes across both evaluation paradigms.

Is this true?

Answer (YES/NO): NO